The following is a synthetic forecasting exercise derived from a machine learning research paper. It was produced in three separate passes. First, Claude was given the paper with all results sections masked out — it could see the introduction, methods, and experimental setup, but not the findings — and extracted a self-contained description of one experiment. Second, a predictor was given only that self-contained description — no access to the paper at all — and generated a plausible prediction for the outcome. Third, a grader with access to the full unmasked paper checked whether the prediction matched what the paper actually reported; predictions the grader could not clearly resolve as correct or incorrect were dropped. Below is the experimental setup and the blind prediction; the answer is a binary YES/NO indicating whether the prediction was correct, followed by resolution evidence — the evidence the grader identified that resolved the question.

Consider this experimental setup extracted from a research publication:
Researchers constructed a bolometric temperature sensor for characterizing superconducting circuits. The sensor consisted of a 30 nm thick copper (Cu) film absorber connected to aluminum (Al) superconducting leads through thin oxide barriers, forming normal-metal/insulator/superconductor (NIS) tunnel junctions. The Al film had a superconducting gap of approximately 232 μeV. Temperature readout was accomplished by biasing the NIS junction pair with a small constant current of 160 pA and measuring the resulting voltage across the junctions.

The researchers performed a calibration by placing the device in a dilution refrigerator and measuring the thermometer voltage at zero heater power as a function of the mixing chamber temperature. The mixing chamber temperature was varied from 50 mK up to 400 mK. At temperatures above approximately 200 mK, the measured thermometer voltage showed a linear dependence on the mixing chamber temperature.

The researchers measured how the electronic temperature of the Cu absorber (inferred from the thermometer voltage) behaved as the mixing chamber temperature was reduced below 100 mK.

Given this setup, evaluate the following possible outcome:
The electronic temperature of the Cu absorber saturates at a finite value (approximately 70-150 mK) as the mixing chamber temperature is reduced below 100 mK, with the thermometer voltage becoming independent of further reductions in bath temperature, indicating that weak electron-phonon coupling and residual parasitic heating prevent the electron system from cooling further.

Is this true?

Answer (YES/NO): YES